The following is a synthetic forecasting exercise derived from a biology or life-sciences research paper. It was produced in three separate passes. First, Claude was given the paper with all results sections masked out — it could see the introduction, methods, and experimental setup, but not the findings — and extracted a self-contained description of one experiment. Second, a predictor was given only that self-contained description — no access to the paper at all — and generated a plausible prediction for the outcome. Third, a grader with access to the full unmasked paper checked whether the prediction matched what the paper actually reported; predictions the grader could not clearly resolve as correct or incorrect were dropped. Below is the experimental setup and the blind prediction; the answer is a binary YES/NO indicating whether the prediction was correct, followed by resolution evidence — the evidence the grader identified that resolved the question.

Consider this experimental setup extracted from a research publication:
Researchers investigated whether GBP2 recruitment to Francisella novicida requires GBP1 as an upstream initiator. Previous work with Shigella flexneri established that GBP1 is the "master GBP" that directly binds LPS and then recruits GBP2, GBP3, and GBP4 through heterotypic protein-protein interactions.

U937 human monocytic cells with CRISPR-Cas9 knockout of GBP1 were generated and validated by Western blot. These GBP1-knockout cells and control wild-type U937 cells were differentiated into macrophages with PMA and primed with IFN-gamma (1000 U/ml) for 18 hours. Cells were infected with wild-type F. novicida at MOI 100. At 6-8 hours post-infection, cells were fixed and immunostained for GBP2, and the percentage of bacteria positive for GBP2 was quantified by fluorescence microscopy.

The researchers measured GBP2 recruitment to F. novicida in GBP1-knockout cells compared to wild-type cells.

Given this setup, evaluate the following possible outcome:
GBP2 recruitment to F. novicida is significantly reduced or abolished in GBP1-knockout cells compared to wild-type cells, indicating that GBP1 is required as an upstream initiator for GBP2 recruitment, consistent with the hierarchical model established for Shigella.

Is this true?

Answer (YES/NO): YES